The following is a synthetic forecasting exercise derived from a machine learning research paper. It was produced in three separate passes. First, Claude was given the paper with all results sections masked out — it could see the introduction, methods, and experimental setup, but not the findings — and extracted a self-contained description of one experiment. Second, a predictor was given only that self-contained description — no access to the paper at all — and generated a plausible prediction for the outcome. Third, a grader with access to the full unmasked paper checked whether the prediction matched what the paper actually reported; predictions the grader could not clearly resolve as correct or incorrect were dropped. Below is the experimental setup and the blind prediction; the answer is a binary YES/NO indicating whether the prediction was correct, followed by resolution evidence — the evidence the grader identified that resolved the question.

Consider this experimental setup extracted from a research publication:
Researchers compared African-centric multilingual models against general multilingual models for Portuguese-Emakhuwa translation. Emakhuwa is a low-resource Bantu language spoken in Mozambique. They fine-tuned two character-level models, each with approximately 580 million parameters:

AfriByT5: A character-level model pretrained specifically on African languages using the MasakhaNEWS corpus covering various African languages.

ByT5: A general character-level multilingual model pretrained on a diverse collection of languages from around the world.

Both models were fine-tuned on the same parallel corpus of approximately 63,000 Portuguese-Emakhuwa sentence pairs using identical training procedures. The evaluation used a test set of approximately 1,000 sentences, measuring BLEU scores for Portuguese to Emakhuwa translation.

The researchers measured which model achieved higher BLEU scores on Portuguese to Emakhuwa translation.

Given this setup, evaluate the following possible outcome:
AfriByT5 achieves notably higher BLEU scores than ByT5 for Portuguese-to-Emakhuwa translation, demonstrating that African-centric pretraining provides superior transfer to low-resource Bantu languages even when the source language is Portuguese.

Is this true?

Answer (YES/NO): NO